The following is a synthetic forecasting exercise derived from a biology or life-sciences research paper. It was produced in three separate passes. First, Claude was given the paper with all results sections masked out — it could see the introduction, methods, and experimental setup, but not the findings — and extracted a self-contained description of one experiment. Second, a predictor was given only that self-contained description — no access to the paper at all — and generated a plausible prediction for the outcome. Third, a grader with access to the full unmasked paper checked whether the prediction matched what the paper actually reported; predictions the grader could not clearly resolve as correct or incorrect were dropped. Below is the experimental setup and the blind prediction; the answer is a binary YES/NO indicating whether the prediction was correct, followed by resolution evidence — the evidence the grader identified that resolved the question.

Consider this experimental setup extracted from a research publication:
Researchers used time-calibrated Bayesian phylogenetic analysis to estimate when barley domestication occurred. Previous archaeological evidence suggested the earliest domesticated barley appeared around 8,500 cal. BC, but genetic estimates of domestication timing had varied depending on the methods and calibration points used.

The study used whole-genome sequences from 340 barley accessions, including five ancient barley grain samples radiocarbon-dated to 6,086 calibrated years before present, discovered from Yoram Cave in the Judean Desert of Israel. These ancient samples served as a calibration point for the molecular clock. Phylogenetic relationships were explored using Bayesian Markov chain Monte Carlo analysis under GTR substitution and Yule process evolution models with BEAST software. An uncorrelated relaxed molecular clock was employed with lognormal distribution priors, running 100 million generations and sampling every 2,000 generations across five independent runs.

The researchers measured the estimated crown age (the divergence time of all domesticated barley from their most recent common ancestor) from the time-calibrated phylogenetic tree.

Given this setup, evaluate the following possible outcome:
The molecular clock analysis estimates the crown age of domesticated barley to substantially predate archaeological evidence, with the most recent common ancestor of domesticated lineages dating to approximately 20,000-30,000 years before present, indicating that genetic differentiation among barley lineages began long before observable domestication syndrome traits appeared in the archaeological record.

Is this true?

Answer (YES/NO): NO